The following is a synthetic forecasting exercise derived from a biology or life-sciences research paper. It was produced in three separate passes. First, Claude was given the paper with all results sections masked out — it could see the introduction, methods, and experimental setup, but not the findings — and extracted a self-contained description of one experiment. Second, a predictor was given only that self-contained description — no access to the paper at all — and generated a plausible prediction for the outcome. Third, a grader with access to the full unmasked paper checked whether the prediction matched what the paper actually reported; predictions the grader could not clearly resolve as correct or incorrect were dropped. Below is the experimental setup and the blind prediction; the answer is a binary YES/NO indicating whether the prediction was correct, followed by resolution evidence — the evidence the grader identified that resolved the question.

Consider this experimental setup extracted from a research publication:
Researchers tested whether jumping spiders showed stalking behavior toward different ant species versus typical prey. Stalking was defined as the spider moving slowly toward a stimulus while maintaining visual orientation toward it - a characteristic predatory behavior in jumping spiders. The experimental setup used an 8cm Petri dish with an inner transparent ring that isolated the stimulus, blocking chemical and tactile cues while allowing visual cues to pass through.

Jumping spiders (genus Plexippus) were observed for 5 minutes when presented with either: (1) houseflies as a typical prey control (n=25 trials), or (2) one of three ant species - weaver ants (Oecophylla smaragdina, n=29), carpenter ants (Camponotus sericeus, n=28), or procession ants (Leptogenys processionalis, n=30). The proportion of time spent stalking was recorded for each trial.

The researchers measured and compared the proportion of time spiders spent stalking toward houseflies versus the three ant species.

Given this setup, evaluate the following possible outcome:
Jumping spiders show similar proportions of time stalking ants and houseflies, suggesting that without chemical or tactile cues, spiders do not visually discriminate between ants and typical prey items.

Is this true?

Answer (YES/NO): NO